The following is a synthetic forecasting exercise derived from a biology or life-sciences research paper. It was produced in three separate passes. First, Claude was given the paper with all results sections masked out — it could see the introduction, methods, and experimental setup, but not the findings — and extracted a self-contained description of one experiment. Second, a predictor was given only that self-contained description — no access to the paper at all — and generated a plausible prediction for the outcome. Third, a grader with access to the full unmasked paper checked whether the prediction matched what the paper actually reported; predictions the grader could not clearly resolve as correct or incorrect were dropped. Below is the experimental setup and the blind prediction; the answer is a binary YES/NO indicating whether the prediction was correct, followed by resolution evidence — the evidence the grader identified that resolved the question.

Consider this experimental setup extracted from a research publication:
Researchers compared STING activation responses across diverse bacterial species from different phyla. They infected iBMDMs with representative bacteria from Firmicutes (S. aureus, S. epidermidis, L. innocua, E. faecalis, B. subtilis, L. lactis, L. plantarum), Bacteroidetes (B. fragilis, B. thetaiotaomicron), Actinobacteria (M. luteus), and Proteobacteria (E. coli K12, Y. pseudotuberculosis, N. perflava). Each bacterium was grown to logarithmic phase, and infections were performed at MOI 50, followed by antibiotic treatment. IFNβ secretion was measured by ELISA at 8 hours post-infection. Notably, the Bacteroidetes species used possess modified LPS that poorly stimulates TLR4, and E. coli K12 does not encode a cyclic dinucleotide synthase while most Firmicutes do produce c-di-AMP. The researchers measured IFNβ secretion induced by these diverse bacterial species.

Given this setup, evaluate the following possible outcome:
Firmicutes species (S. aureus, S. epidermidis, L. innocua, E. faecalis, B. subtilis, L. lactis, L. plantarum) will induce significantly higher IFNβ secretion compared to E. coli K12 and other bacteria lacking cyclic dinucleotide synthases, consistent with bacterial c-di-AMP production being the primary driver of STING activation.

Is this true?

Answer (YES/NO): NO